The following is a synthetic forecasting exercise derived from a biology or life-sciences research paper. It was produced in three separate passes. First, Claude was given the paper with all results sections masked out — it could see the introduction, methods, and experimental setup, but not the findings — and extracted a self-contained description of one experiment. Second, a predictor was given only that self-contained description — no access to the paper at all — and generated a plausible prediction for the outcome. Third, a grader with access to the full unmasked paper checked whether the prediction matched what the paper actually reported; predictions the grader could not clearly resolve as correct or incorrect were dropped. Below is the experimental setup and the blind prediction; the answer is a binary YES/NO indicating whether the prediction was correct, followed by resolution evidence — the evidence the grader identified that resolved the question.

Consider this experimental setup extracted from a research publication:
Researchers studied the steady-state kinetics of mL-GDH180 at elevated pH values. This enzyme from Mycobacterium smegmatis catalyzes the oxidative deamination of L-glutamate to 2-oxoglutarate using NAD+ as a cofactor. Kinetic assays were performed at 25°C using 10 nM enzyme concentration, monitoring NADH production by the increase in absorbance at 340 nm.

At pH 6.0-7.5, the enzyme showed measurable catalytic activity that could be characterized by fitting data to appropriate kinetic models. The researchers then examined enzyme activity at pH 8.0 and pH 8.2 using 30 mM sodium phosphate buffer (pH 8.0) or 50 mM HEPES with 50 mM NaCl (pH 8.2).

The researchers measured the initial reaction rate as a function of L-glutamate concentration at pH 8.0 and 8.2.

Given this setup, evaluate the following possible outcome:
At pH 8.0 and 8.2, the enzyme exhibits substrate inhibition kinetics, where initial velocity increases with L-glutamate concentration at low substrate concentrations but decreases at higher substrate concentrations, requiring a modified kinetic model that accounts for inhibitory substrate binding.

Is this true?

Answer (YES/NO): NO